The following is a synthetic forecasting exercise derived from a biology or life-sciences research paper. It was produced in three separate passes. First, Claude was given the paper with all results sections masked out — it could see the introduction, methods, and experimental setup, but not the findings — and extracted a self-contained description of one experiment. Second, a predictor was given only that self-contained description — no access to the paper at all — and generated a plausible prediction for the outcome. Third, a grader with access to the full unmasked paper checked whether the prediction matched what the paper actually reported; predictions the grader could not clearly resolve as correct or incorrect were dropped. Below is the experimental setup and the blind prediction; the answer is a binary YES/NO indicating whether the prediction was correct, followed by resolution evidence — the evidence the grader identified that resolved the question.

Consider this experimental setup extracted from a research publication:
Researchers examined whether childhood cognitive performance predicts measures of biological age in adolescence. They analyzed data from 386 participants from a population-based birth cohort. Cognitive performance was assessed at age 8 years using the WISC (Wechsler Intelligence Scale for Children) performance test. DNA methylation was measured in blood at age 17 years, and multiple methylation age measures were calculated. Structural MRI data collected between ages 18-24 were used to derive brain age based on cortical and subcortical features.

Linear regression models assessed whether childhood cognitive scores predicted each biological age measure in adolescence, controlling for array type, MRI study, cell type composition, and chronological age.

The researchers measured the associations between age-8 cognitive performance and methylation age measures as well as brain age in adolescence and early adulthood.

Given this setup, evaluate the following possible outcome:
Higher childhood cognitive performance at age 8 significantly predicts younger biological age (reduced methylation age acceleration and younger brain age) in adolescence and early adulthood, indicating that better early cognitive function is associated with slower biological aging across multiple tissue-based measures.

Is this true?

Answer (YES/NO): NO